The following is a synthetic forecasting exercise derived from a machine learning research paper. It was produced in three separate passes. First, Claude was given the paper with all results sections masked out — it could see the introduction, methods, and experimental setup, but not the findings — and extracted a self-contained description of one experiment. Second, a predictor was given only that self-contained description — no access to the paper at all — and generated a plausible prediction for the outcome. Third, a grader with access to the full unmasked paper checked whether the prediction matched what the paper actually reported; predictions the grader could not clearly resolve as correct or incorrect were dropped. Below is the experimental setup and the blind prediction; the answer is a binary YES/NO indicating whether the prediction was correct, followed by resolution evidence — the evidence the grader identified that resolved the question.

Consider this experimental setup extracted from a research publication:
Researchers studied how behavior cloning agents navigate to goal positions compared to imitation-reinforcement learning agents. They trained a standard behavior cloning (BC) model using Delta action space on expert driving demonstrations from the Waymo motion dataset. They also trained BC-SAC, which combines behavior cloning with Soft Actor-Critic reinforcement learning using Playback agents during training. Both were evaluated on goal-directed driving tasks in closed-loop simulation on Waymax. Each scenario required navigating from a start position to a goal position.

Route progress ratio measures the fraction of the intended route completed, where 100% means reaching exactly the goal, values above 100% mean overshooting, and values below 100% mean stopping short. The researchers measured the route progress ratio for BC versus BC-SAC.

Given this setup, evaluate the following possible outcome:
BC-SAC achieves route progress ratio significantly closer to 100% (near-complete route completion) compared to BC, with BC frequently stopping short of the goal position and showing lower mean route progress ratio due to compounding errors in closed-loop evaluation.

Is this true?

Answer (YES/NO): NO